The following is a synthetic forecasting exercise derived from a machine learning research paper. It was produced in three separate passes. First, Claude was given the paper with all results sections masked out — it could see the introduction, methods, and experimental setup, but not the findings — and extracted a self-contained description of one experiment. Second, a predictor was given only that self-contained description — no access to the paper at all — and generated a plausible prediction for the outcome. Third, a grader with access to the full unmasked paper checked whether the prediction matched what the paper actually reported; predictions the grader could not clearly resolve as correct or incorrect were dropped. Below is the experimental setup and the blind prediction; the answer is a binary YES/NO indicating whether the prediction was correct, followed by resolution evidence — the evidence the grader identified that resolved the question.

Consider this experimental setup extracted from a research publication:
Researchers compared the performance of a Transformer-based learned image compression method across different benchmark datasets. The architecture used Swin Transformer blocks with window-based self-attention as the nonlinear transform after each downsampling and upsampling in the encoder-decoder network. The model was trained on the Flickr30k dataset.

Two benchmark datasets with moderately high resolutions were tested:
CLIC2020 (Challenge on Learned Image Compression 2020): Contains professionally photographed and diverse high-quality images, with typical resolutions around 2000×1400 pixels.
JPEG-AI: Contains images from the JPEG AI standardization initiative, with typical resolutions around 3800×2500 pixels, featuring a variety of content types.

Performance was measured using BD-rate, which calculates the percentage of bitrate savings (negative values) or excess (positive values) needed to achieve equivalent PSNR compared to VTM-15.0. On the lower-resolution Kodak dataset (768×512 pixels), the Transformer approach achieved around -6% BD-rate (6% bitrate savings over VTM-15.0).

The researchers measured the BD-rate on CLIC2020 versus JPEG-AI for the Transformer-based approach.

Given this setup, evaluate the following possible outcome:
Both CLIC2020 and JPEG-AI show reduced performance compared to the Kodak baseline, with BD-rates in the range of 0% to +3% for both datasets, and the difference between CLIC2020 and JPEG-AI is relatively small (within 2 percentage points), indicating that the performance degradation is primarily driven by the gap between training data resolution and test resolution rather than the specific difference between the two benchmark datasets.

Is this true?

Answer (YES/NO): NO